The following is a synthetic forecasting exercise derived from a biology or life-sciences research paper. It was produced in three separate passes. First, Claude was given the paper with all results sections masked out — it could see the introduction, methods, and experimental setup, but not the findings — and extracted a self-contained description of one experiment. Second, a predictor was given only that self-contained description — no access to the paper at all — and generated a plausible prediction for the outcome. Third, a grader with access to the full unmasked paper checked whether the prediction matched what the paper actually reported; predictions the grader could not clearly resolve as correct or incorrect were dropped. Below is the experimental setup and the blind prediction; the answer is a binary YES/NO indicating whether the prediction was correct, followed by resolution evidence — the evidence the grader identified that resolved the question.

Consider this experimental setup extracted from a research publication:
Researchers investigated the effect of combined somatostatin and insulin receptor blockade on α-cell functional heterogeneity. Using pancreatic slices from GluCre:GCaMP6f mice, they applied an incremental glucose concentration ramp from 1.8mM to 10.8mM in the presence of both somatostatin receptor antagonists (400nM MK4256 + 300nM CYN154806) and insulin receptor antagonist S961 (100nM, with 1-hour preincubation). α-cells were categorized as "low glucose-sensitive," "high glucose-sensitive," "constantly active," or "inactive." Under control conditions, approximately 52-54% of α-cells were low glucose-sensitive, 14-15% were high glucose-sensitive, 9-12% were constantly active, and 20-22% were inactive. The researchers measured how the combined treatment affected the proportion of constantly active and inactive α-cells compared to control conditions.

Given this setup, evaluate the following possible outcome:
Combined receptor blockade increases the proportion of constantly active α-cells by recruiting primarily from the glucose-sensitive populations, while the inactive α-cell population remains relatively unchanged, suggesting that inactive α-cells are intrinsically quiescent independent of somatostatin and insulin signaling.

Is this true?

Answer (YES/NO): NO